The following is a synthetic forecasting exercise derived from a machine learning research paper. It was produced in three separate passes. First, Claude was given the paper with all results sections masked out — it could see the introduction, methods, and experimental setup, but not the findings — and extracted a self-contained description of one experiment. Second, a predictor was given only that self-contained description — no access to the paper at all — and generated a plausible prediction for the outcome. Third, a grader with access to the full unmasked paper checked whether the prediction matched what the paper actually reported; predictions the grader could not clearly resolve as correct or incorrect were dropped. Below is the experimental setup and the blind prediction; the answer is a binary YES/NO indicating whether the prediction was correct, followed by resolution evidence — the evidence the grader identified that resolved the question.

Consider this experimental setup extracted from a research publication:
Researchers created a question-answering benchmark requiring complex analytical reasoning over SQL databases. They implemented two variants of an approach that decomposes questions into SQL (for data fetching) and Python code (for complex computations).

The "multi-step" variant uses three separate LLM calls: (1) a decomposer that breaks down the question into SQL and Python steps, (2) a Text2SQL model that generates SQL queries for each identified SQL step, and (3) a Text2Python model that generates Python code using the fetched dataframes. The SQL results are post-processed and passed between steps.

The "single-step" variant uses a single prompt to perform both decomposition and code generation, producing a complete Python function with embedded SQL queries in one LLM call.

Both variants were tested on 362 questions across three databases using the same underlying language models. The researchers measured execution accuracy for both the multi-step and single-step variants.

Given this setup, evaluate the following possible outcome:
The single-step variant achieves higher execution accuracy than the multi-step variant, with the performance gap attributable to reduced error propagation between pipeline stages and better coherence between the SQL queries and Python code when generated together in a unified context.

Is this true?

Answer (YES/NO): NO